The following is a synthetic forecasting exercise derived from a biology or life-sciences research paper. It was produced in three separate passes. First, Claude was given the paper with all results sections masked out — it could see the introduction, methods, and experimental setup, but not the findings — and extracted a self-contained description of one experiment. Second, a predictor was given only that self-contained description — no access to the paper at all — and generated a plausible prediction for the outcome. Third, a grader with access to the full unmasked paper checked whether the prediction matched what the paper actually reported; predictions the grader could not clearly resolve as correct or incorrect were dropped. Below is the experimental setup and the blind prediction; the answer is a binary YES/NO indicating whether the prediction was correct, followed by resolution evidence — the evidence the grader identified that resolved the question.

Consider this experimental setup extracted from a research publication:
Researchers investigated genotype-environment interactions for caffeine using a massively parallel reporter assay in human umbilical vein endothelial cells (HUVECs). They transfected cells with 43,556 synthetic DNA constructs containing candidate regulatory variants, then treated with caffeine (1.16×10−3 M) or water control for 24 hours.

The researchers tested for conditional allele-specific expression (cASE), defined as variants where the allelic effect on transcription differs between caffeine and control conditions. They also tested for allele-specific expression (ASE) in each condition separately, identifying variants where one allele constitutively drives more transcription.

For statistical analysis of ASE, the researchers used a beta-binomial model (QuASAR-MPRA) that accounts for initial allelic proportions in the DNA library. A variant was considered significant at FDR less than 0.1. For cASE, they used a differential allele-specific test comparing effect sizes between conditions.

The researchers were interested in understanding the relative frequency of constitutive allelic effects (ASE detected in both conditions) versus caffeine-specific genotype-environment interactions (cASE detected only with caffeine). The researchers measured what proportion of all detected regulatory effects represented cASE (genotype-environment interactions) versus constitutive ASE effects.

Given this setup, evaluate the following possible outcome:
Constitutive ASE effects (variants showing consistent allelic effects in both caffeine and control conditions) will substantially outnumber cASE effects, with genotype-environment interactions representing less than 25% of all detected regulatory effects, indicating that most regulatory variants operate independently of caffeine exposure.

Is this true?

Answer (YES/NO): NO